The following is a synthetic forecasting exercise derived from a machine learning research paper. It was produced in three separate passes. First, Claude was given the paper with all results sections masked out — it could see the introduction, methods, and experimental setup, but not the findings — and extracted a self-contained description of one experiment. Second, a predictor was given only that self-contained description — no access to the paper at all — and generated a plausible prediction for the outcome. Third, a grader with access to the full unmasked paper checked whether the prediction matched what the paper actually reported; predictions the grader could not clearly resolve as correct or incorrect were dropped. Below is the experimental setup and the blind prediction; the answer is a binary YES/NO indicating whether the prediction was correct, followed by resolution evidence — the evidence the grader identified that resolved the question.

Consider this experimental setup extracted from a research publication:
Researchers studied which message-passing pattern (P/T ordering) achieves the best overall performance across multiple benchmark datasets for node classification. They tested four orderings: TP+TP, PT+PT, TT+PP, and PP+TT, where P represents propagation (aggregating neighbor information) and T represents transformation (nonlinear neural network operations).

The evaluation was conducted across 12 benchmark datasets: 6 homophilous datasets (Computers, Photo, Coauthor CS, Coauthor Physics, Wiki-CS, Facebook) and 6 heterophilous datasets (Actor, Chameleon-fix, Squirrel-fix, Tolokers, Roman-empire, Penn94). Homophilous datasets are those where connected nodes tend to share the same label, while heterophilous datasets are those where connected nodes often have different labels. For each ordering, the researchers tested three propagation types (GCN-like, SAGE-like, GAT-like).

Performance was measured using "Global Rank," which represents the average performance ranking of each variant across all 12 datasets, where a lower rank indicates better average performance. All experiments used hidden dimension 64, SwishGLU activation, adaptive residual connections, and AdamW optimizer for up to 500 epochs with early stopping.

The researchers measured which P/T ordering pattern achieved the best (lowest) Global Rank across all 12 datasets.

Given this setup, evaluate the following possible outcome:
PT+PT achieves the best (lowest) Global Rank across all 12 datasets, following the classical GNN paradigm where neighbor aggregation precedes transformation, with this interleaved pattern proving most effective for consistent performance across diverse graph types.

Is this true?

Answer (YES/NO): NO